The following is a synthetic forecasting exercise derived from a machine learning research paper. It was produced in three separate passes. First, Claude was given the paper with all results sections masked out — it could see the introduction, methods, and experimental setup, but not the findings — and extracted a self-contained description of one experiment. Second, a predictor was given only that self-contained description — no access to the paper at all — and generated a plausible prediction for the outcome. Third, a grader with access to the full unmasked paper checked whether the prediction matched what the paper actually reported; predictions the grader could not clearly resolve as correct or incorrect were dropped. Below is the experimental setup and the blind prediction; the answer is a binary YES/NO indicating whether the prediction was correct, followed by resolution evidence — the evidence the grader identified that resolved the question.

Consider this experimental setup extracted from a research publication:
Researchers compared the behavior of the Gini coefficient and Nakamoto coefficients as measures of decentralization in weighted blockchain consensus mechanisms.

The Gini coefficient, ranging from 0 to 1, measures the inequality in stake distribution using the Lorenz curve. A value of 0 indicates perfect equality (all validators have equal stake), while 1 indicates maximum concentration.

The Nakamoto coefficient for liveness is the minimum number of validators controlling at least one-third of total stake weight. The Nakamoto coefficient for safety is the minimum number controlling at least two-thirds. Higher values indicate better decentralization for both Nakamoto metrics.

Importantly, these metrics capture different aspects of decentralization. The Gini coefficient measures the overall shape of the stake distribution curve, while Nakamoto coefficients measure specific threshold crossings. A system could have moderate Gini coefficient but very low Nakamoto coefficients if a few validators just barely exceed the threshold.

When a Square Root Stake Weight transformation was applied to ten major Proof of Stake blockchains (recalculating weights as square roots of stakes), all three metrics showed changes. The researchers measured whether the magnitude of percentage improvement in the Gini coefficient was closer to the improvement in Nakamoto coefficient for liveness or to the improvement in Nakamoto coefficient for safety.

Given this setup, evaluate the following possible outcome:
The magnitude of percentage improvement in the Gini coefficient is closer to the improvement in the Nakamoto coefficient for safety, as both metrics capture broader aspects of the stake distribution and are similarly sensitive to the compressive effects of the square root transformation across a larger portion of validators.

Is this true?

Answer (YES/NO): YES